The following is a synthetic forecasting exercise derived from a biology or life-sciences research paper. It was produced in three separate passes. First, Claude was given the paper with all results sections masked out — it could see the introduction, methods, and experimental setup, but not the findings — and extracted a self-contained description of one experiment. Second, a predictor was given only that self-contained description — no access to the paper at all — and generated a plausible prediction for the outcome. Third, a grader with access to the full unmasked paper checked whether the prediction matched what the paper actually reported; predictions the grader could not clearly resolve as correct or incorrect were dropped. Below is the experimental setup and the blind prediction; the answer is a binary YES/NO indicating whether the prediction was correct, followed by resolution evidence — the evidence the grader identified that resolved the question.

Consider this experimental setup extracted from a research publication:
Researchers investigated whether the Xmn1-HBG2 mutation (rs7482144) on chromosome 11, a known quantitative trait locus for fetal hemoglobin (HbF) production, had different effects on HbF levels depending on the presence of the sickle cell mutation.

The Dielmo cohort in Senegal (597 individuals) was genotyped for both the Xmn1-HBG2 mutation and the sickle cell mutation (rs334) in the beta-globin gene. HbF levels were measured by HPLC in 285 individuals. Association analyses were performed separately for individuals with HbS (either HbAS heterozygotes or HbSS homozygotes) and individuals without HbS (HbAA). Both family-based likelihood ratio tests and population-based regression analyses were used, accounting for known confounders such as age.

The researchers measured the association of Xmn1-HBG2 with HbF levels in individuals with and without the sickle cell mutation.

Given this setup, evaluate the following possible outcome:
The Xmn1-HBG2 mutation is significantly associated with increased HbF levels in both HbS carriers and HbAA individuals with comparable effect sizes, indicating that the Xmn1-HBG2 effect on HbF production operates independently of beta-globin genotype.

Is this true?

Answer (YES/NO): NO